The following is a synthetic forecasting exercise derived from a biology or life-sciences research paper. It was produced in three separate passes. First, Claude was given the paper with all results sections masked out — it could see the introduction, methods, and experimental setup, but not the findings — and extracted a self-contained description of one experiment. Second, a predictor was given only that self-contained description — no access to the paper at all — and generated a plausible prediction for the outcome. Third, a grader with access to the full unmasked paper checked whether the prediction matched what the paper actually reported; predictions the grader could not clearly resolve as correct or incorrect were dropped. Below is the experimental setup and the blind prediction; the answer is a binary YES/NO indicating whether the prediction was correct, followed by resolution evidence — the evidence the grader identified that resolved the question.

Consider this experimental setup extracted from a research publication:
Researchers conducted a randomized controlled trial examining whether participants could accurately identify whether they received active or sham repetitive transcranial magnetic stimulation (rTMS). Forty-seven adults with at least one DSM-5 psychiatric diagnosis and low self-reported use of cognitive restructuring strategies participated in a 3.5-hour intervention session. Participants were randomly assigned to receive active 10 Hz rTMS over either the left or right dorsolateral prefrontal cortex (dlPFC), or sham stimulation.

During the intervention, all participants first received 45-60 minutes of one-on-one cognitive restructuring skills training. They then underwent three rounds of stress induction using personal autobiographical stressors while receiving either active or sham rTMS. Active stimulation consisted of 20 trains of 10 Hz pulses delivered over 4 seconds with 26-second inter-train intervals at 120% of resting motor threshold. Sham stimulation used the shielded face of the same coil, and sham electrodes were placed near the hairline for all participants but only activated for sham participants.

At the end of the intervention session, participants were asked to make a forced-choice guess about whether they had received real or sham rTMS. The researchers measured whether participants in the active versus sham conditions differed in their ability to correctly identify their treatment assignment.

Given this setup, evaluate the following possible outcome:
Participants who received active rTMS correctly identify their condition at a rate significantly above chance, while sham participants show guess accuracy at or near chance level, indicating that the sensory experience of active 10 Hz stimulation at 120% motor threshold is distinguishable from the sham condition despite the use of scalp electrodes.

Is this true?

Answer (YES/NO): NO